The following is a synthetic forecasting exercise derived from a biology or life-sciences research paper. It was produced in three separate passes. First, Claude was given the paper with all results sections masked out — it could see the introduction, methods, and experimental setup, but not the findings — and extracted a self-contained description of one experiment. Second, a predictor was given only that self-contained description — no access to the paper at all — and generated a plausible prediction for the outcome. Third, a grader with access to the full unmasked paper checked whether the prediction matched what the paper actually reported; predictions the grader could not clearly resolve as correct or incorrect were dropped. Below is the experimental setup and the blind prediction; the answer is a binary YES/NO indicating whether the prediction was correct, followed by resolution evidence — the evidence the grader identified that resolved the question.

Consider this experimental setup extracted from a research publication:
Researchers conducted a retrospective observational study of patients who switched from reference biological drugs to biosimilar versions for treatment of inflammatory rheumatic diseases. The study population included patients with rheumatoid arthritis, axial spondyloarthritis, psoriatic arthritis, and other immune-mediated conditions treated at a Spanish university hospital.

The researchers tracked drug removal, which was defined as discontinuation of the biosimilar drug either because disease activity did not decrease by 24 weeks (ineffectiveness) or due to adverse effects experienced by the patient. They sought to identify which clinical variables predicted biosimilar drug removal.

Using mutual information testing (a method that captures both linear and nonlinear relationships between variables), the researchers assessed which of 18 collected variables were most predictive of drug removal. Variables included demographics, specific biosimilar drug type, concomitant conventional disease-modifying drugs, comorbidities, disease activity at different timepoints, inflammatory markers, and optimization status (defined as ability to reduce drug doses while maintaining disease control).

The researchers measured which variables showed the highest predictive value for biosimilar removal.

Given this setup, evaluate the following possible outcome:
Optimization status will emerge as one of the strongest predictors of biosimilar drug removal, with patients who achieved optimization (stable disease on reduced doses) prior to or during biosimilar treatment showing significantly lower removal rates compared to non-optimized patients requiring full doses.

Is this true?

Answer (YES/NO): YES